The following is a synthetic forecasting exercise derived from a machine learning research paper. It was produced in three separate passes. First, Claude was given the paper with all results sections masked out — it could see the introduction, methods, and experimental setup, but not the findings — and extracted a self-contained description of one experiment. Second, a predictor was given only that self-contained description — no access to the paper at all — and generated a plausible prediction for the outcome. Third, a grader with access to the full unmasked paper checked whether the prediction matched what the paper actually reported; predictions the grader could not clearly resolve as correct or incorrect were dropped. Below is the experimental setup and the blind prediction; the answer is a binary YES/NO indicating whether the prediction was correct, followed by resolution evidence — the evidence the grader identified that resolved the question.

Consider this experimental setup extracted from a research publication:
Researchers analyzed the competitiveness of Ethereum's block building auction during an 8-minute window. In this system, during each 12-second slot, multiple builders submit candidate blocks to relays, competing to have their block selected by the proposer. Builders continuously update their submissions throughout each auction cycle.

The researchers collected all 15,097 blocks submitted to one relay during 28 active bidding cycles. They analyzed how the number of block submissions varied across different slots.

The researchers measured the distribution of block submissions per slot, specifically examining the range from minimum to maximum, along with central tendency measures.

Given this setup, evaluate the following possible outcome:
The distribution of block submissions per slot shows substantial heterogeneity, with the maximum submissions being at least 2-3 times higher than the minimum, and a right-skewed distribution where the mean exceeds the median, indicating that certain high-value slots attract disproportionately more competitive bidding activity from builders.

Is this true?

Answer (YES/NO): YES